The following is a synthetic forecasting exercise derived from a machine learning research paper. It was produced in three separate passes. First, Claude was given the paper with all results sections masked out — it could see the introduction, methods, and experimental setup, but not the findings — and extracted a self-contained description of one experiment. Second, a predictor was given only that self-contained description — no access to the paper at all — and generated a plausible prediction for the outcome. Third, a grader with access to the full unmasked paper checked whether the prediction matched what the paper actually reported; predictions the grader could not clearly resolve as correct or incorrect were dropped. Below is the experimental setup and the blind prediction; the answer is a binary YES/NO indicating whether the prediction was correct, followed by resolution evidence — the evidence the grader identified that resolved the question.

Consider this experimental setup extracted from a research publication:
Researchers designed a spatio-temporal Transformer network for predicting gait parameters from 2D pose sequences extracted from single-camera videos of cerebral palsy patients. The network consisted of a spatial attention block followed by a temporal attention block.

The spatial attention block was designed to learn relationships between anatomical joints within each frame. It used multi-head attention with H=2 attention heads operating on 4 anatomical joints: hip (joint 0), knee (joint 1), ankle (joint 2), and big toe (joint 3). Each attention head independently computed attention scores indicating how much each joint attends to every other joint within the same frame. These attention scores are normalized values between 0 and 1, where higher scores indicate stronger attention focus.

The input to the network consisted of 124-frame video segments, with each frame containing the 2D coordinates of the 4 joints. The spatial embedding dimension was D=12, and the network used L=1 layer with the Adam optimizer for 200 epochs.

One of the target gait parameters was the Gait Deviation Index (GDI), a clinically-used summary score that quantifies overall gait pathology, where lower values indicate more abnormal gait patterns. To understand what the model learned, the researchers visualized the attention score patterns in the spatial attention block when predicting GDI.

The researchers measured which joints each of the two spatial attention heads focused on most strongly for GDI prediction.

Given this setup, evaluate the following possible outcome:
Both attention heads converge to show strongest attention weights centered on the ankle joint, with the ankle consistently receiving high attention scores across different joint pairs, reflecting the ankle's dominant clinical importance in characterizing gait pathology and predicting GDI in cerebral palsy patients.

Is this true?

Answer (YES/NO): NO